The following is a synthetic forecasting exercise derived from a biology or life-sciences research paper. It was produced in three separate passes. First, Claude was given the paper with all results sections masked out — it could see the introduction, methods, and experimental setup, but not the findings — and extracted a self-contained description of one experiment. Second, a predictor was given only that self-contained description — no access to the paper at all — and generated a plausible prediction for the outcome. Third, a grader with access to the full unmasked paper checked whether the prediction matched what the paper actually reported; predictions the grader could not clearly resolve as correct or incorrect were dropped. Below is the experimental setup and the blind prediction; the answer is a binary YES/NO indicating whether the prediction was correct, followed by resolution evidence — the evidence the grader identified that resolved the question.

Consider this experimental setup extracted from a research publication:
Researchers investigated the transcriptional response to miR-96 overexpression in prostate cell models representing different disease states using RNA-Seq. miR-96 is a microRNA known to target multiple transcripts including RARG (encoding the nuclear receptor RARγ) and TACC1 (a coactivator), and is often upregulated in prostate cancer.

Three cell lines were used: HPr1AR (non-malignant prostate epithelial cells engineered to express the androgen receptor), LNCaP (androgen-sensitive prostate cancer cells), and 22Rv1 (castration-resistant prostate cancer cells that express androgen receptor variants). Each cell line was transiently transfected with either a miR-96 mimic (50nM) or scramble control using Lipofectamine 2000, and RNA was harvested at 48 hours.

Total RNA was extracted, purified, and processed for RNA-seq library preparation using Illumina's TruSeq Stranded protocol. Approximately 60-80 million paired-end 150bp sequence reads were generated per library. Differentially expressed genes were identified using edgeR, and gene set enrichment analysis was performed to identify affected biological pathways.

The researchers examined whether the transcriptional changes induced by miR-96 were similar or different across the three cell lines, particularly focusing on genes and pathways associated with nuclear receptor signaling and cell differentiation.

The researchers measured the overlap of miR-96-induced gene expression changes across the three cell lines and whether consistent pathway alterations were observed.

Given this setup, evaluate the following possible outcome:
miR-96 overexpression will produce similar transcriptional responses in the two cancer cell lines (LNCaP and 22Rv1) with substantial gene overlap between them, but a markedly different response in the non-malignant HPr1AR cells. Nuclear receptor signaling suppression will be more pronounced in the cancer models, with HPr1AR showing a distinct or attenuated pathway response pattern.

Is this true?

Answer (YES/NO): NO